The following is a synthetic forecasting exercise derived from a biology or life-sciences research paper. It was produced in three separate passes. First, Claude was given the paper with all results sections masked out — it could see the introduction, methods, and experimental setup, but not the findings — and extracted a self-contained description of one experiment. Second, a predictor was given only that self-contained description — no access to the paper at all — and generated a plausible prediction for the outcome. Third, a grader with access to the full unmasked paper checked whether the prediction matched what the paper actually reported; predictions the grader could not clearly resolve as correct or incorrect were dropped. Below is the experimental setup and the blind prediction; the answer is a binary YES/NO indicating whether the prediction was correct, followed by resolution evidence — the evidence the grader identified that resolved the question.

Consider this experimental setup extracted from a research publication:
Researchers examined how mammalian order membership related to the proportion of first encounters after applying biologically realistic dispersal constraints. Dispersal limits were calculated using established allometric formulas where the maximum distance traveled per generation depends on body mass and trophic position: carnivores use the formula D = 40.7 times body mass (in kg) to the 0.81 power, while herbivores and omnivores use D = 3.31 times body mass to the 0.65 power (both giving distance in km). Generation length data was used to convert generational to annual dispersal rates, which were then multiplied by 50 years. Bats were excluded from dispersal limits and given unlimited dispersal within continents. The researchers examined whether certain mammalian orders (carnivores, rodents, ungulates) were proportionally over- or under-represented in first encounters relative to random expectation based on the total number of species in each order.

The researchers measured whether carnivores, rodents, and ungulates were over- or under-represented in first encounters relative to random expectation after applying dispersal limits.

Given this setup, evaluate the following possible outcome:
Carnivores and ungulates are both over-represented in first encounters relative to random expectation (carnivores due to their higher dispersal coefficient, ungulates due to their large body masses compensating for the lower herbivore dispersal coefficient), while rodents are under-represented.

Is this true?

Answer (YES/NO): NO